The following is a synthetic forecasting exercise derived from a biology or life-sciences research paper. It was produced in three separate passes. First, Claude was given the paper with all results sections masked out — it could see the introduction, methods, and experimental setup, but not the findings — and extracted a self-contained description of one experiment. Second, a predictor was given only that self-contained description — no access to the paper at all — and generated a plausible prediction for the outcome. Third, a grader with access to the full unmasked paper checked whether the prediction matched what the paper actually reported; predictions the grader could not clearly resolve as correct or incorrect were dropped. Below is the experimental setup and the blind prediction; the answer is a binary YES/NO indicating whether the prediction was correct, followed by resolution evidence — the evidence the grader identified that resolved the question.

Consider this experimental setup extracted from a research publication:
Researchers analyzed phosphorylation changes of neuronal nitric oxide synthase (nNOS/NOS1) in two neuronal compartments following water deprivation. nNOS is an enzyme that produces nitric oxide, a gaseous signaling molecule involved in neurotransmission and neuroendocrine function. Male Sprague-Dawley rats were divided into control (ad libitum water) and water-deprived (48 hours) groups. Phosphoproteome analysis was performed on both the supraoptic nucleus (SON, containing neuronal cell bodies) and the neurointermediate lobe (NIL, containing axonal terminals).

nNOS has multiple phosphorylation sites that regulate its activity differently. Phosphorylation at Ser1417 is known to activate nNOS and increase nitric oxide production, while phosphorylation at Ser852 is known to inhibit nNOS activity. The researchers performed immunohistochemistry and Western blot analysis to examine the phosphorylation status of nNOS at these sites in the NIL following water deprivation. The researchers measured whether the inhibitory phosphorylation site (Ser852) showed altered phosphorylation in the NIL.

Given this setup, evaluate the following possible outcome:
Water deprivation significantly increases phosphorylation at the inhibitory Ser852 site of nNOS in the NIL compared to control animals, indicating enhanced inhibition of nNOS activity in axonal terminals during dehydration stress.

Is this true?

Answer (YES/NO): YES